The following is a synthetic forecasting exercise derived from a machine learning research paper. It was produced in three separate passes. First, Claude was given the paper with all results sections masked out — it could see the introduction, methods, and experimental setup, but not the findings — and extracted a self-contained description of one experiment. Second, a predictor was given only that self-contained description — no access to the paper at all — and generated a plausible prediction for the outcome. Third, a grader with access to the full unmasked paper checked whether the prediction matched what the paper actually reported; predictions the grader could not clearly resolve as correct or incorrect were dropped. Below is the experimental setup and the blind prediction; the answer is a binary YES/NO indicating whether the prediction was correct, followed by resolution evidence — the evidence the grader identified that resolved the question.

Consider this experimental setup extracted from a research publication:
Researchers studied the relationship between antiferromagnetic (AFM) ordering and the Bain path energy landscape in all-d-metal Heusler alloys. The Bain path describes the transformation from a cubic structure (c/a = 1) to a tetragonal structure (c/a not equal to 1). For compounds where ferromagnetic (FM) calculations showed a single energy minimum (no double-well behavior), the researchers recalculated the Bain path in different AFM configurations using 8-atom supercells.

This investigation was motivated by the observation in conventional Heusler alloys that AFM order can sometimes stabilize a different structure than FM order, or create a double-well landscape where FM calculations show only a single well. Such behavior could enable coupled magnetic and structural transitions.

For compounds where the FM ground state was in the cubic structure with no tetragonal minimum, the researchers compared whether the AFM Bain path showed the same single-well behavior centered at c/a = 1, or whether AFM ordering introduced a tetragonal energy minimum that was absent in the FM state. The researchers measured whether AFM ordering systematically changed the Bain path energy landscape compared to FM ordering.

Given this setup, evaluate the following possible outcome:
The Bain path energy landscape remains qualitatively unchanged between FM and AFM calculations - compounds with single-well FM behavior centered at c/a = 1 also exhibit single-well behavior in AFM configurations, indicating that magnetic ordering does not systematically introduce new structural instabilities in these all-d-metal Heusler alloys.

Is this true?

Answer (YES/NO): NO